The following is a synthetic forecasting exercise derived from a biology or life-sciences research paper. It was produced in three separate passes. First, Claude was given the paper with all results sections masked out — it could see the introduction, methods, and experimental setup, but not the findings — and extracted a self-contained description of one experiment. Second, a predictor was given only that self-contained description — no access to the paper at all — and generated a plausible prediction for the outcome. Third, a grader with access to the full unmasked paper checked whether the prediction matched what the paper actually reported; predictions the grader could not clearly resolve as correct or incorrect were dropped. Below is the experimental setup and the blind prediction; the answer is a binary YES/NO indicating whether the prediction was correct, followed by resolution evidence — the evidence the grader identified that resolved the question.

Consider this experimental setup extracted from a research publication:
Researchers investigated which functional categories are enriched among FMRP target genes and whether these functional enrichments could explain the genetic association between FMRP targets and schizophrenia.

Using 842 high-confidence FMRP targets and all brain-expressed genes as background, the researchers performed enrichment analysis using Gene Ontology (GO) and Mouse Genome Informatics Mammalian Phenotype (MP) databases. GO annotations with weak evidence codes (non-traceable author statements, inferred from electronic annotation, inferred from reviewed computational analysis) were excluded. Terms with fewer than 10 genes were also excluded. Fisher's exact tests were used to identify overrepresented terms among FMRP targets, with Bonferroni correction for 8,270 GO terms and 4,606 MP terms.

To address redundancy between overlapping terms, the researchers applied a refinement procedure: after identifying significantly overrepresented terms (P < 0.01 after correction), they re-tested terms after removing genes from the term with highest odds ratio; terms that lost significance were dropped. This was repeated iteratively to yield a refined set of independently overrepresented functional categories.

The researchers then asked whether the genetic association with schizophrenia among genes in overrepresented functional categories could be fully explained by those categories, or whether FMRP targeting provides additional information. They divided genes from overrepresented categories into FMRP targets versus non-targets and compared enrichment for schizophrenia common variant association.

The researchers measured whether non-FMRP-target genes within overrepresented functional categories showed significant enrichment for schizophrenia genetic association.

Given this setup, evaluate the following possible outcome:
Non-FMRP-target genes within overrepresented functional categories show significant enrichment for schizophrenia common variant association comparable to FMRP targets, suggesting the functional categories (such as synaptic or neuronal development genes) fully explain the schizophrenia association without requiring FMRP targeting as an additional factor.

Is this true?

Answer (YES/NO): NO